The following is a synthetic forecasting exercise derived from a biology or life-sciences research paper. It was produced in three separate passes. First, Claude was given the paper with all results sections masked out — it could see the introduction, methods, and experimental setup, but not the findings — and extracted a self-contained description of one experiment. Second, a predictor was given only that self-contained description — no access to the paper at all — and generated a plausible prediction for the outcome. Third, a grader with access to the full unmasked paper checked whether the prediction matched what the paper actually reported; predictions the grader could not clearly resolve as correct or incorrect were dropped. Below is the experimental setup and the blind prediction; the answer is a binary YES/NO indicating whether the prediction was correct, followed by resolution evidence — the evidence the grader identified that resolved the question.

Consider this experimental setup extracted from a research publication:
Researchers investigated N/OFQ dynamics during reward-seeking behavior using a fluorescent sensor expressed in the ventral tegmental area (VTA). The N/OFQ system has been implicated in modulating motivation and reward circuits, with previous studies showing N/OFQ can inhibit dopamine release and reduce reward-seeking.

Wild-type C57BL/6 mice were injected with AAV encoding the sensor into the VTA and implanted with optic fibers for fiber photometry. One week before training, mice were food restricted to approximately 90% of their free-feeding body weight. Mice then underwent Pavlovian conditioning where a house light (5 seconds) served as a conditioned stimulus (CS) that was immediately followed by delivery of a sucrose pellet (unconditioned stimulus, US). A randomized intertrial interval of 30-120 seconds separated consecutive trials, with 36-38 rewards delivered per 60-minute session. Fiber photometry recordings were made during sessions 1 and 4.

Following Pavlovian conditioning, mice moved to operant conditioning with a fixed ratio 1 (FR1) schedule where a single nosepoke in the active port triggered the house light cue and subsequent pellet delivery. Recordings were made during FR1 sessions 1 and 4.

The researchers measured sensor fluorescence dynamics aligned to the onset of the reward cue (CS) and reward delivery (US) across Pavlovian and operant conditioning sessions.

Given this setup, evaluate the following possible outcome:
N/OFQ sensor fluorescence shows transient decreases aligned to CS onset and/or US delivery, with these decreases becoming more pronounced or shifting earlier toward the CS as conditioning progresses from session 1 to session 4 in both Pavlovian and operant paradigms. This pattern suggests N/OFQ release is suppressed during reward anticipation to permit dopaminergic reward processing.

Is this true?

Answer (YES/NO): NO